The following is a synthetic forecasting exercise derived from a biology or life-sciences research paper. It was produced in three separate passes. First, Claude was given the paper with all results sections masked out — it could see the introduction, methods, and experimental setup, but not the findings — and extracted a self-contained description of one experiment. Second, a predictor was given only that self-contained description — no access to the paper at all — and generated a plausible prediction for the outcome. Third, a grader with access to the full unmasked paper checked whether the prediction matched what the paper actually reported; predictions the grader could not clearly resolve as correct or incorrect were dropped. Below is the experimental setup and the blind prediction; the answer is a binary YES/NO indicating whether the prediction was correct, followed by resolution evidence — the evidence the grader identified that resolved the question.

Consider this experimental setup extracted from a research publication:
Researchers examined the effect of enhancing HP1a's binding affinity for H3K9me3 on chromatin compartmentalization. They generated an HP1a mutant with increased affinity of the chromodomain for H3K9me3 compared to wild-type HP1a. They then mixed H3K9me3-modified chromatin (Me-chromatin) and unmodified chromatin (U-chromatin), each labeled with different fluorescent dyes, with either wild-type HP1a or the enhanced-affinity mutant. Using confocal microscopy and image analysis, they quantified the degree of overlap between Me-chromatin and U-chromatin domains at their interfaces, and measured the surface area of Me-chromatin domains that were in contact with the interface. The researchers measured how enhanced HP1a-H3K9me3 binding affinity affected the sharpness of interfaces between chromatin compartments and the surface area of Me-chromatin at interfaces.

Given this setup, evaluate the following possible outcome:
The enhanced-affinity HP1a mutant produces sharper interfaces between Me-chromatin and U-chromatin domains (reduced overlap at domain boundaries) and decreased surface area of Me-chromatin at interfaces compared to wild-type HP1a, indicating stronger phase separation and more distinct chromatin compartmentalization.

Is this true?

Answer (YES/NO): YES